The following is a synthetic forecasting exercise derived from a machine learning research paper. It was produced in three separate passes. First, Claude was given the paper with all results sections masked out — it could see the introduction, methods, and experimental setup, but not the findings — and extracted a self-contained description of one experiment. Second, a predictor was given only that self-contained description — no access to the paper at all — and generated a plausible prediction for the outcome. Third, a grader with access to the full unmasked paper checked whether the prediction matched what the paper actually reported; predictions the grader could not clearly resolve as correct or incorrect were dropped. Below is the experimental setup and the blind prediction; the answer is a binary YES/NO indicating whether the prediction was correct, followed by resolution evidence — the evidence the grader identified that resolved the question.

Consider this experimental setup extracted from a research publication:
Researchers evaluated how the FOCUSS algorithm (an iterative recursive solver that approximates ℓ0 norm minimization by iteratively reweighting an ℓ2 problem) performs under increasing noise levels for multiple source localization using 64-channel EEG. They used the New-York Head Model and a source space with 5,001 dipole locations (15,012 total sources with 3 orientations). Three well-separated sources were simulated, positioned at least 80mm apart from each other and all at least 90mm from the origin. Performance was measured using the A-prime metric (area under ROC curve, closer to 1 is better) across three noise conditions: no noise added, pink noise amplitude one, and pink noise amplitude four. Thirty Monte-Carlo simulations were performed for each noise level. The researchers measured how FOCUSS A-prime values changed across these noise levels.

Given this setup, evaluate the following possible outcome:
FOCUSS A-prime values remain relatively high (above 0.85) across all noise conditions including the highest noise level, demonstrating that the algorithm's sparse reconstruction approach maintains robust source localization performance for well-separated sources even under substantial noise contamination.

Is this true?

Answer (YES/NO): NO